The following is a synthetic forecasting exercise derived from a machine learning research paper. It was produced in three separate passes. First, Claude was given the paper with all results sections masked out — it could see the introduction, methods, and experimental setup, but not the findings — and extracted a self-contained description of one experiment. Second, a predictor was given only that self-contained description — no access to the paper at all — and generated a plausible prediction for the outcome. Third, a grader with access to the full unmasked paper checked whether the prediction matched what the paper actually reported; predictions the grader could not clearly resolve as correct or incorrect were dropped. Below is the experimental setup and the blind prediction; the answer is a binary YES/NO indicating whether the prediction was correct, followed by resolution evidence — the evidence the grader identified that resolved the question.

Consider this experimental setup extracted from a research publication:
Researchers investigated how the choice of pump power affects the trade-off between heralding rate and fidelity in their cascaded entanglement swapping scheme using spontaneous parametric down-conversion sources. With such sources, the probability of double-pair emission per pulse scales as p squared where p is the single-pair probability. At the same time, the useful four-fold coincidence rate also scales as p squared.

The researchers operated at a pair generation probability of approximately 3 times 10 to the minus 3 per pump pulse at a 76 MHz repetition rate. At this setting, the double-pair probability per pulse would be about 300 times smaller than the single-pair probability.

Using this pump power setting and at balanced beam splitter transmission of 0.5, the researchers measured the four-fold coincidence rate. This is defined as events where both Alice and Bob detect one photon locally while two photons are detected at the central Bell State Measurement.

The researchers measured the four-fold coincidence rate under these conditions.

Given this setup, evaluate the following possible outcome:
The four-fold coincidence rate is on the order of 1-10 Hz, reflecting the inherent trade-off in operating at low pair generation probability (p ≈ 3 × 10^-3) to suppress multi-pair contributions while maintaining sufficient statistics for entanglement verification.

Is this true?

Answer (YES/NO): NO